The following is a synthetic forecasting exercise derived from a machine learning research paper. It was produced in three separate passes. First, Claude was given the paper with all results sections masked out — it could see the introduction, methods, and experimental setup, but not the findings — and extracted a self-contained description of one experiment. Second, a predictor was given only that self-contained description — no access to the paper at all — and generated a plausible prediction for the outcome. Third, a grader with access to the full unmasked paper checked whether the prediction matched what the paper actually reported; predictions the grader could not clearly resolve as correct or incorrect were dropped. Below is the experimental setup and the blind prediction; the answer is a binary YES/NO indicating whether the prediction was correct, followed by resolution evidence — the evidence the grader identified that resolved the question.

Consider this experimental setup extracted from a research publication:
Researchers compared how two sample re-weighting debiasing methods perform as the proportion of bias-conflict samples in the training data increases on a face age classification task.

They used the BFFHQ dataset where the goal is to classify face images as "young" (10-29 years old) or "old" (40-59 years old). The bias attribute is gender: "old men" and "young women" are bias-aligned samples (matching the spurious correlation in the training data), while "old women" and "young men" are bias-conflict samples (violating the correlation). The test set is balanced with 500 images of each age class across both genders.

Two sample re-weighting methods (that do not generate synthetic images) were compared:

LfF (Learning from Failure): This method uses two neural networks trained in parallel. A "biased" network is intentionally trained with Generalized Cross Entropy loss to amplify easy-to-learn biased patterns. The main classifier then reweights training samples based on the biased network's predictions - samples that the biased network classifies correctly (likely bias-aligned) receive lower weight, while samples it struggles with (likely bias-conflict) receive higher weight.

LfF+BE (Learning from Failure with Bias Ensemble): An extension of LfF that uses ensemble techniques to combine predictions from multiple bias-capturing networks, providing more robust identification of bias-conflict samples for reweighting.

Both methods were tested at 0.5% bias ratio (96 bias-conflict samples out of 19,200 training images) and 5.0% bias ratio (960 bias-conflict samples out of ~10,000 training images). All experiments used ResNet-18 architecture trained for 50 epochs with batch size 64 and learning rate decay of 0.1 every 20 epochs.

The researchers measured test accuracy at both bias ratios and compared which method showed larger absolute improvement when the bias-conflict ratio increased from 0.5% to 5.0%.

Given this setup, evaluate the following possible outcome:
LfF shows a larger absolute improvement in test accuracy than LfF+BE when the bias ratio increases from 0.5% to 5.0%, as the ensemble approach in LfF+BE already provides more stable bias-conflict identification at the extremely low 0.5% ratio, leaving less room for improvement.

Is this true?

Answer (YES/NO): NO